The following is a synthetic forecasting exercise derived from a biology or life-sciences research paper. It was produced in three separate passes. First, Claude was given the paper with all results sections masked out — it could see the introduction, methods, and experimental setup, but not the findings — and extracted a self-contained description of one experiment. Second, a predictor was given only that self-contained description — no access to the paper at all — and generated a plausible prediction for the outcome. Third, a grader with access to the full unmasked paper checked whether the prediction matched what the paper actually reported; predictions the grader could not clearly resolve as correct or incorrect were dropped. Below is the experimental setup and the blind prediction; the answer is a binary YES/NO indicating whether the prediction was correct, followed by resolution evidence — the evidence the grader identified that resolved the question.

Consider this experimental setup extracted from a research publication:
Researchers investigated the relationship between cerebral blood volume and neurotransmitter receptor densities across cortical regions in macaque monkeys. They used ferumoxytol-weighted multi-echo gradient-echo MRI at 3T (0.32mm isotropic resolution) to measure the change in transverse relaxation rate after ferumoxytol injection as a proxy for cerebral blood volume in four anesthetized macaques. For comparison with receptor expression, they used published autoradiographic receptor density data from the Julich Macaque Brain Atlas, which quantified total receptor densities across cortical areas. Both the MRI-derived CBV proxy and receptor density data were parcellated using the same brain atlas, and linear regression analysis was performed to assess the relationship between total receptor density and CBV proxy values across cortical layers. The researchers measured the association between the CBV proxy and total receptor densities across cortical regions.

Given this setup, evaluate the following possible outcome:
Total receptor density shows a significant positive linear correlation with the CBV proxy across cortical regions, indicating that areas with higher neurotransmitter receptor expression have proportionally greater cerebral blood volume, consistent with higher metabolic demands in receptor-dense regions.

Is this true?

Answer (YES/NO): NO